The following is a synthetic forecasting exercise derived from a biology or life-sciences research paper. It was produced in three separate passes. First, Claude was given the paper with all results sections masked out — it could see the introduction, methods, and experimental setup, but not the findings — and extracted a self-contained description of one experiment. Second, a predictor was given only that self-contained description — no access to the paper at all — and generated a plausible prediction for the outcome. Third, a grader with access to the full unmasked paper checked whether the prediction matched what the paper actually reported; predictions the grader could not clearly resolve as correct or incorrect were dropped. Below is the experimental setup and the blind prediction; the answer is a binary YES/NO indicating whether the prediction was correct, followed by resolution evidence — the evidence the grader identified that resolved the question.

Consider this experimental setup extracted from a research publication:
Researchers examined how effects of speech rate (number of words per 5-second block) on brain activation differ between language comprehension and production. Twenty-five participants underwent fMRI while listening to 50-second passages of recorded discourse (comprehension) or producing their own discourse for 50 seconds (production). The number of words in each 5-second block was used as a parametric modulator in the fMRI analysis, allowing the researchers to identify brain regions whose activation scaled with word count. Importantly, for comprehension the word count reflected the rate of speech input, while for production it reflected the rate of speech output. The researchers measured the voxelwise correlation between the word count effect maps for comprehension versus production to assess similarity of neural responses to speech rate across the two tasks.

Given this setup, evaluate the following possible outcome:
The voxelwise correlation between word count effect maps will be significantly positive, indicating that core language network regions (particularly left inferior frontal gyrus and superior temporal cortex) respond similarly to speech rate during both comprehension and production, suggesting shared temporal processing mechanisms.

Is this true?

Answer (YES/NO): NO